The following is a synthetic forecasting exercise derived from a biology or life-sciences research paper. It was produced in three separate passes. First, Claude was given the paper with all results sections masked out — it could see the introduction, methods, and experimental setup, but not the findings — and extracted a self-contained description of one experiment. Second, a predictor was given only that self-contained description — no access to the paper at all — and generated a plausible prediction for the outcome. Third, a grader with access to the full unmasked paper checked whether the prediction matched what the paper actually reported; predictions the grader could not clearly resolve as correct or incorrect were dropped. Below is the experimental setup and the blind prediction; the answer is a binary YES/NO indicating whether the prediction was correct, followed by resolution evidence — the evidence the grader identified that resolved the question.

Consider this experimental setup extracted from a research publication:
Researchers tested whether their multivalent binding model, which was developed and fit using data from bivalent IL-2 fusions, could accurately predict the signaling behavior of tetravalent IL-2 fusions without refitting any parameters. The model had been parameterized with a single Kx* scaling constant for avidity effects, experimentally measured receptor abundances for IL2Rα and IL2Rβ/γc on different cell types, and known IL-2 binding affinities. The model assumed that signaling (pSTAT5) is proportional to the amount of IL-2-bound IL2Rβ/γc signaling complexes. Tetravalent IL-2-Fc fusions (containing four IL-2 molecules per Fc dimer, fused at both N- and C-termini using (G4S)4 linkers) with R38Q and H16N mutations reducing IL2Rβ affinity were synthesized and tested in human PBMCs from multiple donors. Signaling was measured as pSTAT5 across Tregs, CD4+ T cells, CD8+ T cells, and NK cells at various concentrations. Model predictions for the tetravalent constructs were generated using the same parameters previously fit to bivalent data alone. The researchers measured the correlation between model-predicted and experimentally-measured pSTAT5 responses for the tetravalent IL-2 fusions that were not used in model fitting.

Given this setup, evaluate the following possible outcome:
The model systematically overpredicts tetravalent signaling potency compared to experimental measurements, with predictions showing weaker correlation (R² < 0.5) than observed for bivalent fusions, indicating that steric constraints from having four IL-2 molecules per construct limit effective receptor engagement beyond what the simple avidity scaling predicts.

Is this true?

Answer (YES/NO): NO